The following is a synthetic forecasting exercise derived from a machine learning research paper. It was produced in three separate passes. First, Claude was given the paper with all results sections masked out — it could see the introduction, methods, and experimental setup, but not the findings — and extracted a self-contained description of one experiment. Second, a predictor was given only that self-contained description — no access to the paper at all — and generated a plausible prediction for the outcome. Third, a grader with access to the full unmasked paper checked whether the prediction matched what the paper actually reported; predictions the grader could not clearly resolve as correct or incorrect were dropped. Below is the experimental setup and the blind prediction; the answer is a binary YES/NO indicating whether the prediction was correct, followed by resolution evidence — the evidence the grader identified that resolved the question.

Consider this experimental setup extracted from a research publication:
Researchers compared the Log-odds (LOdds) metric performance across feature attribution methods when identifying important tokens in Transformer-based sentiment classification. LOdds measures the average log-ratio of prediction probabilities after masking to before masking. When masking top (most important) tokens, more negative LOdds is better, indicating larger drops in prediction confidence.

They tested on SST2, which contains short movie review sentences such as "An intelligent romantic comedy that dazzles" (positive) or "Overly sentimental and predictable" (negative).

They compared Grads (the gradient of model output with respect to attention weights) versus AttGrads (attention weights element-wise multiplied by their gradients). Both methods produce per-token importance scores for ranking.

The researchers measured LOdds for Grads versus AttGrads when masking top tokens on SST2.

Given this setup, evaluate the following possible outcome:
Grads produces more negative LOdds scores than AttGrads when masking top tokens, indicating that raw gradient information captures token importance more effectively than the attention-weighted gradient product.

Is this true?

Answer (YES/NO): NO